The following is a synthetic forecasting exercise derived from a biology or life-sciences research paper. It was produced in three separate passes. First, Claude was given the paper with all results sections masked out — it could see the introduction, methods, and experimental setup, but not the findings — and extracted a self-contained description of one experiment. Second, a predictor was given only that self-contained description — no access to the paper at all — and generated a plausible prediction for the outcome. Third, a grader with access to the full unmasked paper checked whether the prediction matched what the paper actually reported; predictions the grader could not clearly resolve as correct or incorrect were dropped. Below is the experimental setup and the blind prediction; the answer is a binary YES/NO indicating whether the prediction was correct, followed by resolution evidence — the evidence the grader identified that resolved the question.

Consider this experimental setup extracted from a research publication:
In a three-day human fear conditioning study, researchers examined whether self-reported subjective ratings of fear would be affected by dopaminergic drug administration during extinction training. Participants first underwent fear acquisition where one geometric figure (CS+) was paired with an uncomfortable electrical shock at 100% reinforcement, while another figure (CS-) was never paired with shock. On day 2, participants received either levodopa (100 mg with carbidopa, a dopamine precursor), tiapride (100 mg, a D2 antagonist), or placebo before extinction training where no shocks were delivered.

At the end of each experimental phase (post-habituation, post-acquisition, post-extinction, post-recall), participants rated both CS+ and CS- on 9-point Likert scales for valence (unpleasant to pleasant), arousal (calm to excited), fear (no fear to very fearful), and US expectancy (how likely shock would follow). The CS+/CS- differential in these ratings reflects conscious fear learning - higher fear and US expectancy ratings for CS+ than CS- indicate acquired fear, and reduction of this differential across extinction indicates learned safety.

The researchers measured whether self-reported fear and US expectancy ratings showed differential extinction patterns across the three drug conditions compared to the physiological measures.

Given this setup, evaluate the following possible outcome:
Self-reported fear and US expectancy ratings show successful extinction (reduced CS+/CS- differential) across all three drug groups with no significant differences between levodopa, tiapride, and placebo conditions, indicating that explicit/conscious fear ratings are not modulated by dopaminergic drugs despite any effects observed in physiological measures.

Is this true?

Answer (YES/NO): NO